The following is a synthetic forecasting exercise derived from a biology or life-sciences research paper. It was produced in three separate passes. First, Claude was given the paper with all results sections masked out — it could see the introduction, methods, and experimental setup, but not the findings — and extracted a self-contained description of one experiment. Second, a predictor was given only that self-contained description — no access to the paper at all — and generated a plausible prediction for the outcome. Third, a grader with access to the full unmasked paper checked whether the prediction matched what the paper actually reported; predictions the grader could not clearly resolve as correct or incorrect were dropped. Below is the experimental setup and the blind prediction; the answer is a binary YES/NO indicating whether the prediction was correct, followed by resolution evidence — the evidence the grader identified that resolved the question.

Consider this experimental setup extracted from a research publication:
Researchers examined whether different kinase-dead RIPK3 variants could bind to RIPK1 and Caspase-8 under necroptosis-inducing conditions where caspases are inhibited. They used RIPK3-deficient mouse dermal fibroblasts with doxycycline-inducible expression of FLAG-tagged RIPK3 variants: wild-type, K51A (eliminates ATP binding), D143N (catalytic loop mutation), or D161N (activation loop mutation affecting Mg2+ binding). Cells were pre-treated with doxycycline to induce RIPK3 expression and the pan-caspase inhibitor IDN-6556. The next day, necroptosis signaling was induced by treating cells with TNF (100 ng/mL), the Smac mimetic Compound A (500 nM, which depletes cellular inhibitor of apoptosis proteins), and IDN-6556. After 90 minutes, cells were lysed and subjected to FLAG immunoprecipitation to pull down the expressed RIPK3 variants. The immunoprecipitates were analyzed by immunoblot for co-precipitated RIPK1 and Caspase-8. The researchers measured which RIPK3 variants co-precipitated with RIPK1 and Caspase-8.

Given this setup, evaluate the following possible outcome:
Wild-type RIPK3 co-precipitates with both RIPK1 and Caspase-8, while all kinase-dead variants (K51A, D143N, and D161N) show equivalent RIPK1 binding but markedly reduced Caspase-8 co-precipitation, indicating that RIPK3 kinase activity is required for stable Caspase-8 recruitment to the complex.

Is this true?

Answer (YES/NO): NO